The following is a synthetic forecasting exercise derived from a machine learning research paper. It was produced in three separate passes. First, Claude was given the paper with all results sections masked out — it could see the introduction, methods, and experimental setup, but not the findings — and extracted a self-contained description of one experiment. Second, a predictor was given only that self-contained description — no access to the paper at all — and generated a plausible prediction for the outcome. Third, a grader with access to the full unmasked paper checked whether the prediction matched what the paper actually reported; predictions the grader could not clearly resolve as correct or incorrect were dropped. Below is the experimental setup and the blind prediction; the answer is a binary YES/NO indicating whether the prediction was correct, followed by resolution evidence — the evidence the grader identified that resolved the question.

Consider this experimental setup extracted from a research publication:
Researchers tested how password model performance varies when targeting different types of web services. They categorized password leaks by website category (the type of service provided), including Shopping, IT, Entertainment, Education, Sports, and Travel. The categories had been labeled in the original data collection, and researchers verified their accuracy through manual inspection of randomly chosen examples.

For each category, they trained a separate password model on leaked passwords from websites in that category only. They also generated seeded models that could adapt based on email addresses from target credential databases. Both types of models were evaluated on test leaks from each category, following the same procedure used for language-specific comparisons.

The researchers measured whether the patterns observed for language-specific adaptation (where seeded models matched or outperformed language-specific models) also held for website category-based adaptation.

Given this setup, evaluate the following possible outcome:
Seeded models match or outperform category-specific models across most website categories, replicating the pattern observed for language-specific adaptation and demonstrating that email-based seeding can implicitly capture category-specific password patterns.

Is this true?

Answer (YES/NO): YES